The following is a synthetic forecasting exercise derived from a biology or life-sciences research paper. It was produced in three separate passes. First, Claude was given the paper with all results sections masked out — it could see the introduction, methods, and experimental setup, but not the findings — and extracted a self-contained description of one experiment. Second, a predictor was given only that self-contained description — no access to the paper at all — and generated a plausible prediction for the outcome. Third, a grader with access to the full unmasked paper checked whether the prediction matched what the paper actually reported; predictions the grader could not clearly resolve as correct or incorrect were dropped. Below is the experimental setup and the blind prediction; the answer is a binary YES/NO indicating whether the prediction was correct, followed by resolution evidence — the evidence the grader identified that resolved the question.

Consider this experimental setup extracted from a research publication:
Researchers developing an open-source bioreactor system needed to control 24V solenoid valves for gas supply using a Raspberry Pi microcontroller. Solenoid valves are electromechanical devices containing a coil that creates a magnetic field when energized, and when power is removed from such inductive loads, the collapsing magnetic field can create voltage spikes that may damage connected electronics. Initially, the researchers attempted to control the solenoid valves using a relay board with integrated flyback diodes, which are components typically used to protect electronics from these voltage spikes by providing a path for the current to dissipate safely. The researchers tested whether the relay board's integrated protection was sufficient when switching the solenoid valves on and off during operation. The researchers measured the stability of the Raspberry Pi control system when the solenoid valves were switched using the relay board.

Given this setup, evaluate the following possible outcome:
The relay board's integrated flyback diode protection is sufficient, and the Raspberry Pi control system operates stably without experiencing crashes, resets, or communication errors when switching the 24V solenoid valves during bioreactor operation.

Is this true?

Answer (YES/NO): NO